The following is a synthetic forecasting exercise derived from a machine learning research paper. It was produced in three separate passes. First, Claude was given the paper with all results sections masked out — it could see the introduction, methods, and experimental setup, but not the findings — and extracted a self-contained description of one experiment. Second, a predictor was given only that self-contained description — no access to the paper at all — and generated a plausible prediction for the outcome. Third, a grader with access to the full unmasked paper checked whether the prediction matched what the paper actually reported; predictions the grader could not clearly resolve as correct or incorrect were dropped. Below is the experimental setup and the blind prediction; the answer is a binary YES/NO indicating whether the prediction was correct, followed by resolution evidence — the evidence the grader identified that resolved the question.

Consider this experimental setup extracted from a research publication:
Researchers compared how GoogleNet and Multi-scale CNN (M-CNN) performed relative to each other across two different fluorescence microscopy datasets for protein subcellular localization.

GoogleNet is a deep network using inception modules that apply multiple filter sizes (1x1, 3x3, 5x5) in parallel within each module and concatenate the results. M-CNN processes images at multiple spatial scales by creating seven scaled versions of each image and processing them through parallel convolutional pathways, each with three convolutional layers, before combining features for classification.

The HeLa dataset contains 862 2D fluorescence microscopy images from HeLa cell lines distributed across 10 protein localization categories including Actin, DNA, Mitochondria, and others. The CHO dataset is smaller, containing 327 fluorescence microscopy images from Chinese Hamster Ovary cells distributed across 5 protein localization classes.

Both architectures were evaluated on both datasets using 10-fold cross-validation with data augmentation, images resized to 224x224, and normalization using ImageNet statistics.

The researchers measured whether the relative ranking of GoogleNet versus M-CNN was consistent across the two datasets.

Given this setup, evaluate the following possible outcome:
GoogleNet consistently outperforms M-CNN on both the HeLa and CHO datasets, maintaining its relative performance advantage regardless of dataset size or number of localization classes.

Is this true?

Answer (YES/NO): NO